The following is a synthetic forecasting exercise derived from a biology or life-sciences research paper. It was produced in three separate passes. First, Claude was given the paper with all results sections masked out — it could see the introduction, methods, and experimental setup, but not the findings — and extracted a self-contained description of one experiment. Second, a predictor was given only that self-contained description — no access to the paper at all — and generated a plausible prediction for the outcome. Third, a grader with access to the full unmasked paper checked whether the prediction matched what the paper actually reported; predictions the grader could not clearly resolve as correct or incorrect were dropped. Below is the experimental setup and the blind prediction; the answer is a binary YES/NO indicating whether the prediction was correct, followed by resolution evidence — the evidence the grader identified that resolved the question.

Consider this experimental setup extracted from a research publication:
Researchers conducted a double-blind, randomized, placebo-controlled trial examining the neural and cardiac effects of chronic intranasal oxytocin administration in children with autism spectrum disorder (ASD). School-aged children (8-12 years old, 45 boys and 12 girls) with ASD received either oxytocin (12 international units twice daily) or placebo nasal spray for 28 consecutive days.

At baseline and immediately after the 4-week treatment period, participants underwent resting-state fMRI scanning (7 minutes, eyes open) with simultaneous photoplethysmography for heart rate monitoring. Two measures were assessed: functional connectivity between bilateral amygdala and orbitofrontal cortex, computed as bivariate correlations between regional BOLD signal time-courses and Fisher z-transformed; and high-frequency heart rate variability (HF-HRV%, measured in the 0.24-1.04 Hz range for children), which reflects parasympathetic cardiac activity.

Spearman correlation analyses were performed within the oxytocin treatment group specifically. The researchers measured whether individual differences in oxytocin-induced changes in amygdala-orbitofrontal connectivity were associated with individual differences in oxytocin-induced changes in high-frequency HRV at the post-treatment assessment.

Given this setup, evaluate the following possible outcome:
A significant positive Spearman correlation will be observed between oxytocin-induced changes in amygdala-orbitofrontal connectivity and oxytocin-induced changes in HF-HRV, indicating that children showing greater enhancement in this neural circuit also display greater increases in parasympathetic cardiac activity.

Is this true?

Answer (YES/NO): NO